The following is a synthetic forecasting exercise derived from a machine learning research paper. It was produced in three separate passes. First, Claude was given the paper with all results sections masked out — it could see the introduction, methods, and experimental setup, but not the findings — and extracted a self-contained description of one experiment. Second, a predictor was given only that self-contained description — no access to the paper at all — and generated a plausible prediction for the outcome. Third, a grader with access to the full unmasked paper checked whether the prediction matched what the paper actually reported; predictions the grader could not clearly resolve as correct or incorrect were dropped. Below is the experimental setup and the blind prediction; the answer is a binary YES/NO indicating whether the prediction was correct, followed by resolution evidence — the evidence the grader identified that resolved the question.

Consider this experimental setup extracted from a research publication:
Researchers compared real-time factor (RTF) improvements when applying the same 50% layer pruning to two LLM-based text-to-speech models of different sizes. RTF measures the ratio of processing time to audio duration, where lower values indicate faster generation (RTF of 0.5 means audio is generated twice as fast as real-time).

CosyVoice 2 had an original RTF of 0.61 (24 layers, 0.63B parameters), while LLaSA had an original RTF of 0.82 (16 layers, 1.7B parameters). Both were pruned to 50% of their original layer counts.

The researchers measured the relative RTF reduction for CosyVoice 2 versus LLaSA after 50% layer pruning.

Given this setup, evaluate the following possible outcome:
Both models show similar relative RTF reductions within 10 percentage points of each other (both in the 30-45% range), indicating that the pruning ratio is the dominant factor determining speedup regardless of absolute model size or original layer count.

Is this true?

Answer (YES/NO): NO